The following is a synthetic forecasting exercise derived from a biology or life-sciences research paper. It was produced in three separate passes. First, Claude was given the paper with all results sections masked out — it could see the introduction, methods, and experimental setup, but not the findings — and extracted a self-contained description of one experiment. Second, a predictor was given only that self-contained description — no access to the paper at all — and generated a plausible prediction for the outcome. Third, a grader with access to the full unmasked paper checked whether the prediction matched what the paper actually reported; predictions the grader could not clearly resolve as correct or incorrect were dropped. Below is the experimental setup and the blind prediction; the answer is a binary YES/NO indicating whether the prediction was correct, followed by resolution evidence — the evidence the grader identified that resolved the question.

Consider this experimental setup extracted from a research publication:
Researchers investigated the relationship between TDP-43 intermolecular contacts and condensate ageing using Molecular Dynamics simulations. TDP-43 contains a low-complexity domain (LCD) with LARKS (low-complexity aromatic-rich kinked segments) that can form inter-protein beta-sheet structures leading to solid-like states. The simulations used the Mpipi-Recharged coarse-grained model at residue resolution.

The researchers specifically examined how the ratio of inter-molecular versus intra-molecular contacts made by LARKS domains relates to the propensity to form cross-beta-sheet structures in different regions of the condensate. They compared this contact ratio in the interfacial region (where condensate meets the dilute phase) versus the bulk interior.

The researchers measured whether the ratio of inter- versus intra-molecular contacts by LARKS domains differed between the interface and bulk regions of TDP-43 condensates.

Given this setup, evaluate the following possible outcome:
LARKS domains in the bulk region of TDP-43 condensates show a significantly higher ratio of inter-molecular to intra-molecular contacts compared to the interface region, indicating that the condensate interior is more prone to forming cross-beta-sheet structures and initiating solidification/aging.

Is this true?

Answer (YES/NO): NO